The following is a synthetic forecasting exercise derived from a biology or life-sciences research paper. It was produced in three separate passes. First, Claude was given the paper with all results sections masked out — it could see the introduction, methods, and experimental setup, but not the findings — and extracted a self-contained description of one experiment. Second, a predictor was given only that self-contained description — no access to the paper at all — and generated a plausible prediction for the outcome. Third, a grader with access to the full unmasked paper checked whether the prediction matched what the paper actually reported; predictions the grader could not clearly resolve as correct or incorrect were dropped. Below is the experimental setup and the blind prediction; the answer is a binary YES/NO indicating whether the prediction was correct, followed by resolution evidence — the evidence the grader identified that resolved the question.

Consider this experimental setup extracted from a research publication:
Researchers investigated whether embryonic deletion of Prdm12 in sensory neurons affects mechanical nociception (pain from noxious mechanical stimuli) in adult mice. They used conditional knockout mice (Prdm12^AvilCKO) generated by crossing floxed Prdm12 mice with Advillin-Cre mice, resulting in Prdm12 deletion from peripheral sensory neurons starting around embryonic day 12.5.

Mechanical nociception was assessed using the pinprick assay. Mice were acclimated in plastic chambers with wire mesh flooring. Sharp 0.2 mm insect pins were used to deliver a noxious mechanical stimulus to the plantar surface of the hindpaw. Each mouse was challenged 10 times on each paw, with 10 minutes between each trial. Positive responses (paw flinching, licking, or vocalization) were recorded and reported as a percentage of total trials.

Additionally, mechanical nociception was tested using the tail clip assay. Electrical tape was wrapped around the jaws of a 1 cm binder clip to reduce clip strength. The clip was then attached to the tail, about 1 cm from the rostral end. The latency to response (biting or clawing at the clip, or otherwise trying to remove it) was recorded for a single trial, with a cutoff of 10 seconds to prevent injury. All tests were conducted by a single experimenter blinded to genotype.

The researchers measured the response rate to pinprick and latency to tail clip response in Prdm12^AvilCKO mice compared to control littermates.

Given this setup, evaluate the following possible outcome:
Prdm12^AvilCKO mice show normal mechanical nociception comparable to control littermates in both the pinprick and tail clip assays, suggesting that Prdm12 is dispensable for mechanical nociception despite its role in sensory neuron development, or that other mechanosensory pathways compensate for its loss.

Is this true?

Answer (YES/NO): NO